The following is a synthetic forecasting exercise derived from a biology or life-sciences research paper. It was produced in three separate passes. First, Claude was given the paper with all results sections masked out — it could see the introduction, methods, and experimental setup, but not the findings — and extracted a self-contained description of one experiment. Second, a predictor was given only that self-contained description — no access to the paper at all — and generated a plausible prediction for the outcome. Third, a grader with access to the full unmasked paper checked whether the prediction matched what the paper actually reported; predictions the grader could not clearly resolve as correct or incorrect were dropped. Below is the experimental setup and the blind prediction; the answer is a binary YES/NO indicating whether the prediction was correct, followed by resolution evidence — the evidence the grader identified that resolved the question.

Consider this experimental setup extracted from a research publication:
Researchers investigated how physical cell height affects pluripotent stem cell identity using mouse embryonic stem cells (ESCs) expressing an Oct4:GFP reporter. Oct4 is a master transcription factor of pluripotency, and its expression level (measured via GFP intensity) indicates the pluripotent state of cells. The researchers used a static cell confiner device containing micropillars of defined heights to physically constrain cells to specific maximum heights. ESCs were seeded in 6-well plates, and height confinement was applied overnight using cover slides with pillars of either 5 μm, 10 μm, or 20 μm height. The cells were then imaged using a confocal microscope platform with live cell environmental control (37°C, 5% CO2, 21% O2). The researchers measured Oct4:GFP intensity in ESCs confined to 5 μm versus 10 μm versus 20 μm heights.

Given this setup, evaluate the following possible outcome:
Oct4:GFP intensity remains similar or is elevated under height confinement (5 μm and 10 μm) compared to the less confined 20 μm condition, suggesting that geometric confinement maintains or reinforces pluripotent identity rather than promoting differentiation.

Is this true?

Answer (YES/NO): NO